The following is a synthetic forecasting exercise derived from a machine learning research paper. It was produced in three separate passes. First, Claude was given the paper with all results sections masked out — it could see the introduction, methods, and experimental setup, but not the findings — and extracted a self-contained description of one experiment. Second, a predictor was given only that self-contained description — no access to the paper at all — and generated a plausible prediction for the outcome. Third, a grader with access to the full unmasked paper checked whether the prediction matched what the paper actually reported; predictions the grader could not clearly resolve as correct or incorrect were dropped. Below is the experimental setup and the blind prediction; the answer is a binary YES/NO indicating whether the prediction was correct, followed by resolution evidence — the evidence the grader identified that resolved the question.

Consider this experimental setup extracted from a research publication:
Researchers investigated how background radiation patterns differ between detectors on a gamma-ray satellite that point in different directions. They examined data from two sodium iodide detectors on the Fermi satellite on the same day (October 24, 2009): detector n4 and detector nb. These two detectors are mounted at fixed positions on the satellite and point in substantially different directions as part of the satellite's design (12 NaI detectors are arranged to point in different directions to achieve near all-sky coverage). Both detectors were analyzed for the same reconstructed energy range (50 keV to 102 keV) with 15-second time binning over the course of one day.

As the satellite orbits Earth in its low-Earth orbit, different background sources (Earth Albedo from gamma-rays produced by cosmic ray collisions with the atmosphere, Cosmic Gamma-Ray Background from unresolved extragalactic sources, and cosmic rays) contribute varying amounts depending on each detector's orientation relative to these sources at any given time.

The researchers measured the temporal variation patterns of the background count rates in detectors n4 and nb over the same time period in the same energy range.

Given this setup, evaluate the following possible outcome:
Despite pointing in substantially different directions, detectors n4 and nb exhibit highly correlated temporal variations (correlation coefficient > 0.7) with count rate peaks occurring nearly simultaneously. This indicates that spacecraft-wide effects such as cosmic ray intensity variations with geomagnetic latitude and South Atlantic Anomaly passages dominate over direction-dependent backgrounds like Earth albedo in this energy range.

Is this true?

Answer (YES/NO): NO